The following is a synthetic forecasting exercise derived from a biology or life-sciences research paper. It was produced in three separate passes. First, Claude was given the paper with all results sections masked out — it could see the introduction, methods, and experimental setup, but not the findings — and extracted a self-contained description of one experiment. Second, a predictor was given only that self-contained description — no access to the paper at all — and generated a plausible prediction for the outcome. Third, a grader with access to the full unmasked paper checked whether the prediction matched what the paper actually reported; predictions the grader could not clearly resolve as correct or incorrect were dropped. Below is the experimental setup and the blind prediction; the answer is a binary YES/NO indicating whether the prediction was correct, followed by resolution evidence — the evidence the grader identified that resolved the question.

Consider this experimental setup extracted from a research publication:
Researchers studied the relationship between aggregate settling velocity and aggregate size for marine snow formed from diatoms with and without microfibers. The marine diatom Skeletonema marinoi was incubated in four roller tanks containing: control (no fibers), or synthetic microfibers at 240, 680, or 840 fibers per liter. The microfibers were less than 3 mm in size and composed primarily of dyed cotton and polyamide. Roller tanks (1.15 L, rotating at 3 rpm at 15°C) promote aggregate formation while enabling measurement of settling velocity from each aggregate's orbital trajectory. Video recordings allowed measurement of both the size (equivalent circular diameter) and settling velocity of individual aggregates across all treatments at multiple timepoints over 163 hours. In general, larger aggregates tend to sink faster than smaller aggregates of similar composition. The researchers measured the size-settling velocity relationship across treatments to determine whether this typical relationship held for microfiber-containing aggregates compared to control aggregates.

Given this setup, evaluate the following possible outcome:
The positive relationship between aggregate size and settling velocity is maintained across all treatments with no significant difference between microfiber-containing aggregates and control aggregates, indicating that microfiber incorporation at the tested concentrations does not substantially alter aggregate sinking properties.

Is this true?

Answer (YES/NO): NO